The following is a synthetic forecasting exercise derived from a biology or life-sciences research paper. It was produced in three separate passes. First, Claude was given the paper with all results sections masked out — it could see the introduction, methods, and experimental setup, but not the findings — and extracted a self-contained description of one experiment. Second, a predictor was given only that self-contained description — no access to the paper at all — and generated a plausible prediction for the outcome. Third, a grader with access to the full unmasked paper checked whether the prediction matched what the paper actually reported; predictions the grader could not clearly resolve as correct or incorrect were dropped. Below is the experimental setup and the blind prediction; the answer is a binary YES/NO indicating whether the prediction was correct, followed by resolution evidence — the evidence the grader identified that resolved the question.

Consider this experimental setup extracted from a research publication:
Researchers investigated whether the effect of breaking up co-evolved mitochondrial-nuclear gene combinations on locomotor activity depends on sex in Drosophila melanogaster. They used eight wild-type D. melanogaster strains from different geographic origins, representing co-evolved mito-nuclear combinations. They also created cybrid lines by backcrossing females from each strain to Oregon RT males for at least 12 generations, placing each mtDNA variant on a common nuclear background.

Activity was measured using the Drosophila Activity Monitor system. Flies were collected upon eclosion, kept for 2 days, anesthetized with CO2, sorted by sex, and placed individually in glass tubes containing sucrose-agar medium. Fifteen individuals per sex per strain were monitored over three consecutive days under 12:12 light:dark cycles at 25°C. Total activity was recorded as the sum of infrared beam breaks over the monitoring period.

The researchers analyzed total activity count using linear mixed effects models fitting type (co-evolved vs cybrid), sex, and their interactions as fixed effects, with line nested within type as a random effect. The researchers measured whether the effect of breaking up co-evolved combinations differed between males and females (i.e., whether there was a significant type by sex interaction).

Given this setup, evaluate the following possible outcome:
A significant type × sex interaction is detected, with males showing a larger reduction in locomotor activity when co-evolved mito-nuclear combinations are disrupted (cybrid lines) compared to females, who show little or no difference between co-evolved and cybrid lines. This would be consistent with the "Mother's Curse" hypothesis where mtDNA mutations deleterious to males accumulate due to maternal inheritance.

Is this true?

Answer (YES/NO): NO